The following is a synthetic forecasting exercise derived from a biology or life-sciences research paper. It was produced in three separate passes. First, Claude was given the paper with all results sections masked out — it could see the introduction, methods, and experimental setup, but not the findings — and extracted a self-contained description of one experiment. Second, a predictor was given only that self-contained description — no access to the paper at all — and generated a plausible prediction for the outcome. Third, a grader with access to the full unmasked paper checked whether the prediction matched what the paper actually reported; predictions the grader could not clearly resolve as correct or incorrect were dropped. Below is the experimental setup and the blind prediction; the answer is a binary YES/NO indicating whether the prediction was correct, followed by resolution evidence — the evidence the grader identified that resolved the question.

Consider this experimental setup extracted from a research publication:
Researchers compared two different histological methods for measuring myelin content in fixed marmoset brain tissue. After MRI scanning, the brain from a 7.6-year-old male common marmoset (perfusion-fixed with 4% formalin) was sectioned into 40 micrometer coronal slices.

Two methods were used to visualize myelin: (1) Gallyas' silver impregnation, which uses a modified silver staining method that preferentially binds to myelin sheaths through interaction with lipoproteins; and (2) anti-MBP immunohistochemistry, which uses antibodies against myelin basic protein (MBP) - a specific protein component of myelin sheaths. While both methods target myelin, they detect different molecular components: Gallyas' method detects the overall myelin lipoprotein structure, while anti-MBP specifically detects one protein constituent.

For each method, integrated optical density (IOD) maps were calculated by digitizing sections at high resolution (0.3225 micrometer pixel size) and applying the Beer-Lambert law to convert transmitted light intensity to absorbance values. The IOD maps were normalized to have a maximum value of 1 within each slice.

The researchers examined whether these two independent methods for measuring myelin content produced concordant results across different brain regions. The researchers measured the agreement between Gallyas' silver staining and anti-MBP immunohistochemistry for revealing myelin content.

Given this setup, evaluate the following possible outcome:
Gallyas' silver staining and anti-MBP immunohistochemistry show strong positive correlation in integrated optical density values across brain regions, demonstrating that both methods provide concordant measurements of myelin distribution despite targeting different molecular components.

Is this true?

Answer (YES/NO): NO